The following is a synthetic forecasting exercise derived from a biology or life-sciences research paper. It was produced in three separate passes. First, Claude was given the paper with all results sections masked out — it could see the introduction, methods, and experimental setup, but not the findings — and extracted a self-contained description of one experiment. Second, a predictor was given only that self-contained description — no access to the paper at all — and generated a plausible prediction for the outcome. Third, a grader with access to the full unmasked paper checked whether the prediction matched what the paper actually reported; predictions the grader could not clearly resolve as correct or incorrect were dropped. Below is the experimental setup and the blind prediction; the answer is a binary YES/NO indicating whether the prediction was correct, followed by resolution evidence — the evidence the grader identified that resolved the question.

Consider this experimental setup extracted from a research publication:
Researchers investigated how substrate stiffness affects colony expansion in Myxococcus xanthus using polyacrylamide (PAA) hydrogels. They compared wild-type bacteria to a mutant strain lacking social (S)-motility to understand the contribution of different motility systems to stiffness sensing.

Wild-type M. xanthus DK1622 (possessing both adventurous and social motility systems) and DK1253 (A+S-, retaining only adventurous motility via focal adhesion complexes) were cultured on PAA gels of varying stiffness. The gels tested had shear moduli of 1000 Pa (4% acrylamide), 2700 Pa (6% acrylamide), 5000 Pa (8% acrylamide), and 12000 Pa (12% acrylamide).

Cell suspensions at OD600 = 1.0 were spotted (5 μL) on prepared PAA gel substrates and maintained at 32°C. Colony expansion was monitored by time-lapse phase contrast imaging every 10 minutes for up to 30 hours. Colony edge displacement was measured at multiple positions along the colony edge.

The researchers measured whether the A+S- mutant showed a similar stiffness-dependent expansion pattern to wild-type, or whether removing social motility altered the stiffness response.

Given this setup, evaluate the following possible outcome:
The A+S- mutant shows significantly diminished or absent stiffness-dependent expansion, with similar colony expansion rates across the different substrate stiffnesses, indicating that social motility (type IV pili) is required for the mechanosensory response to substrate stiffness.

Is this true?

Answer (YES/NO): NO